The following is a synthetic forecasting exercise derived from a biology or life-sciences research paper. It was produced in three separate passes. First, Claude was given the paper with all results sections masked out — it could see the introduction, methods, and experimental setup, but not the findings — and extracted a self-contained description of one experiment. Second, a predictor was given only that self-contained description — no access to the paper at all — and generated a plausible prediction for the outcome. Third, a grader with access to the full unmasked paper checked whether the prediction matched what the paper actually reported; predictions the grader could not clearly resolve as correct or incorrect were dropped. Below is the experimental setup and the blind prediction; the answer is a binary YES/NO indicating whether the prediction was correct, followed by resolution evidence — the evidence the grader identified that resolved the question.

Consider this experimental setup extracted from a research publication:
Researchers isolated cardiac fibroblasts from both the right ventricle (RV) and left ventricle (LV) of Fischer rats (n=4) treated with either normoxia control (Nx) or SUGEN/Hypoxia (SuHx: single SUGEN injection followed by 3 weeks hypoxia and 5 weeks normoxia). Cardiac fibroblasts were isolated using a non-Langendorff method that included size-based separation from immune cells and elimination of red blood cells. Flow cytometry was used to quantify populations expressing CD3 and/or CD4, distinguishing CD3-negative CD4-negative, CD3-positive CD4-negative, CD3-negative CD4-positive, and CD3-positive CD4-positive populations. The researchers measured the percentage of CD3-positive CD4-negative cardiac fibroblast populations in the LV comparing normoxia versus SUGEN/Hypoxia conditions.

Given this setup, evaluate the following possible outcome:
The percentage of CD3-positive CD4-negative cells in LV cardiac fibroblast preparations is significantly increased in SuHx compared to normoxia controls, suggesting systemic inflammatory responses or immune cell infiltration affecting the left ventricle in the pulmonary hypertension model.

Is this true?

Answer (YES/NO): NO